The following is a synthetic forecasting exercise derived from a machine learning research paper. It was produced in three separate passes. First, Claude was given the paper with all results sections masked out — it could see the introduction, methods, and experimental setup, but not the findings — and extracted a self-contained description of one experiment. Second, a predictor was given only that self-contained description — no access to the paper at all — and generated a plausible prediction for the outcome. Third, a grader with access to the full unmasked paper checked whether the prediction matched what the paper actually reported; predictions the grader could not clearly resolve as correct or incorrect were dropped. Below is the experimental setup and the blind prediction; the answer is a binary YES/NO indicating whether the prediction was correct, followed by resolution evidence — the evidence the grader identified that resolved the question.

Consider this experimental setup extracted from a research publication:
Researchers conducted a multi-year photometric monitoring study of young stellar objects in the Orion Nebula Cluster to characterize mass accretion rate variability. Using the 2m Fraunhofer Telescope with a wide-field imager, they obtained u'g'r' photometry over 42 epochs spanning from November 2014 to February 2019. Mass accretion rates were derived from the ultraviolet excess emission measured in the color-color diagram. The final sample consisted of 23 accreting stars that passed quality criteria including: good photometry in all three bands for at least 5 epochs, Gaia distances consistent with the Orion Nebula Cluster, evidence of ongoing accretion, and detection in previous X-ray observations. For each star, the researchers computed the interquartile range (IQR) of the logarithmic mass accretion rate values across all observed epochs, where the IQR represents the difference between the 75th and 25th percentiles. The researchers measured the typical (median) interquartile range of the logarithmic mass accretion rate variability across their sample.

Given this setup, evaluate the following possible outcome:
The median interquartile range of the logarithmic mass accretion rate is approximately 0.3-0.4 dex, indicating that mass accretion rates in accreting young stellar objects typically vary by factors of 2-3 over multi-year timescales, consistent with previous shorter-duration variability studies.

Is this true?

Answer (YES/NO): YES